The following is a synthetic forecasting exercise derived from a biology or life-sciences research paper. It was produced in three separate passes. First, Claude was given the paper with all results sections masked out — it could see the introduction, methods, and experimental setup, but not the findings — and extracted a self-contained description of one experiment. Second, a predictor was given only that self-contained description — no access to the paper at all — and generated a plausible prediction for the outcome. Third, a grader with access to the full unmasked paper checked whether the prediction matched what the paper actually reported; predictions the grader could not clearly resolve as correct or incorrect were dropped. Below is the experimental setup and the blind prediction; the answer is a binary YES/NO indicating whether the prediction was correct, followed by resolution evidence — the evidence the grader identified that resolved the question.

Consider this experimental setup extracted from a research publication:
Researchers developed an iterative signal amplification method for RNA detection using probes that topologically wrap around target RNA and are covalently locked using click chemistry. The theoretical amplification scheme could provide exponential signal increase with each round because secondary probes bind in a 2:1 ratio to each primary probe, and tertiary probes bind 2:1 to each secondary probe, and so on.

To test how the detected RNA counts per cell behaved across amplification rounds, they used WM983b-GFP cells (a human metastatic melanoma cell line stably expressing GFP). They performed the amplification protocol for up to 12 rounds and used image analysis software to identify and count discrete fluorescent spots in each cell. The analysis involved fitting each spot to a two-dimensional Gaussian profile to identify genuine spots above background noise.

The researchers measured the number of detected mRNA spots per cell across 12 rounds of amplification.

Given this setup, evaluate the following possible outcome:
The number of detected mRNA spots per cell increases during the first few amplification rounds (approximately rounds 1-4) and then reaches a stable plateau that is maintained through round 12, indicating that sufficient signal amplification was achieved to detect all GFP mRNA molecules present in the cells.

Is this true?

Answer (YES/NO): NO